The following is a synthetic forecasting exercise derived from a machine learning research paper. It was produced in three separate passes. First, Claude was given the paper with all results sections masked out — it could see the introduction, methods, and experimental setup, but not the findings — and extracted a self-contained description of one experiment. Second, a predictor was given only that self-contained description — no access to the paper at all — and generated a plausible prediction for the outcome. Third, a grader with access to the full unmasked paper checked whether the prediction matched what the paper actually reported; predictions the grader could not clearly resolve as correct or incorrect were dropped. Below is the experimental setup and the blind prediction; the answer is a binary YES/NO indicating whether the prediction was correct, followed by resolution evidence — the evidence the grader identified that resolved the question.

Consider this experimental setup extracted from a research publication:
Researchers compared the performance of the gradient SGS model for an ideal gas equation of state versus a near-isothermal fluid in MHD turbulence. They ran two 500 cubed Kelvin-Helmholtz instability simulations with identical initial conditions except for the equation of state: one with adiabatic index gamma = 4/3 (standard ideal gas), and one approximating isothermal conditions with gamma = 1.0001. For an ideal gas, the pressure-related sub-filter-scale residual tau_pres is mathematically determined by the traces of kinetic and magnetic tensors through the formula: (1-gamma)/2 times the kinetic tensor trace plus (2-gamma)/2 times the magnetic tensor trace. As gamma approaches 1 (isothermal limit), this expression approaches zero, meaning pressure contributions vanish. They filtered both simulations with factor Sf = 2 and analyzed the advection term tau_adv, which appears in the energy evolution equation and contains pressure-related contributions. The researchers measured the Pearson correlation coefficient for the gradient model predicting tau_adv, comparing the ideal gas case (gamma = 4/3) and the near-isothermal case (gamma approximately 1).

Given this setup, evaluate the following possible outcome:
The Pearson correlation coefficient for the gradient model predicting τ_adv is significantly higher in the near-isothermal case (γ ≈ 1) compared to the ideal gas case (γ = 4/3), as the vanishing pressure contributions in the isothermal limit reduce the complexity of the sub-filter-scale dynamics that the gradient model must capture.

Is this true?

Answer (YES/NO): NO